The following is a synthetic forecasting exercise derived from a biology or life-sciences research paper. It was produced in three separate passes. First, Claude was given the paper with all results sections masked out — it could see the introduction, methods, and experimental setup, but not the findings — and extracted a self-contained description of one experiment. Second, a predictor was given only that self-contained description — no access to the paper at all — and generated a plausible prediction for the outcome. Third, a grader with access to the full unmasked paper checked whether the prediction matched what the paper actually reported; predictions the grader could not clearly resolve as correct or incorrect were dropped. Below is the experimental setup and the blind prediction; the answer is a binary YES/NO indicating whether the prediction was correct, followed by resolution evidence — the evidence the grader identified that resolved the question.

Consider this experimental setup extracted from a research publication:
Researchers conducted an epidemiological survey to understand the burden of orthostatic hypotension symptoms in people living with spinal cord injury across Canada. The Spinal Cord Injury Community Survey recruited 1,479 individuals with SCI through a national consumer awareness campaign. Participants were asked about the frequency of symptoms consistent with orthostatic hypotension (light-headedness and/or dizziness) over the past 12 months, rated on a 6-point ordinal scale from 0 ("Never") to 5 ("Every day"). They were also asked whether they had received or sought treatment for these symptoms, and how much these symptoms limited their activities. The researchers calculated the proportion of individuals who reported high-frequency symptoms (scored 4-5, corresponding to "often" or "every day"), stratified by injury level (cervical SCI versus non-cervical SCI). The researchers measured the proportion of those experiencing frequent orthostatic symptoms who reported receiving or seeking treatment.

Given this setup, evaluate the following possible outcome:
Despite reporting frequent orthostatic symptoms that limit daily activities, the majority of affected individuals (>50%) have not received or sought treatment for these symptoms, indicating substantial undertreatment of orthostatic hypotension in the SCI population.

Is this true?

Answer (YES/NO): YES